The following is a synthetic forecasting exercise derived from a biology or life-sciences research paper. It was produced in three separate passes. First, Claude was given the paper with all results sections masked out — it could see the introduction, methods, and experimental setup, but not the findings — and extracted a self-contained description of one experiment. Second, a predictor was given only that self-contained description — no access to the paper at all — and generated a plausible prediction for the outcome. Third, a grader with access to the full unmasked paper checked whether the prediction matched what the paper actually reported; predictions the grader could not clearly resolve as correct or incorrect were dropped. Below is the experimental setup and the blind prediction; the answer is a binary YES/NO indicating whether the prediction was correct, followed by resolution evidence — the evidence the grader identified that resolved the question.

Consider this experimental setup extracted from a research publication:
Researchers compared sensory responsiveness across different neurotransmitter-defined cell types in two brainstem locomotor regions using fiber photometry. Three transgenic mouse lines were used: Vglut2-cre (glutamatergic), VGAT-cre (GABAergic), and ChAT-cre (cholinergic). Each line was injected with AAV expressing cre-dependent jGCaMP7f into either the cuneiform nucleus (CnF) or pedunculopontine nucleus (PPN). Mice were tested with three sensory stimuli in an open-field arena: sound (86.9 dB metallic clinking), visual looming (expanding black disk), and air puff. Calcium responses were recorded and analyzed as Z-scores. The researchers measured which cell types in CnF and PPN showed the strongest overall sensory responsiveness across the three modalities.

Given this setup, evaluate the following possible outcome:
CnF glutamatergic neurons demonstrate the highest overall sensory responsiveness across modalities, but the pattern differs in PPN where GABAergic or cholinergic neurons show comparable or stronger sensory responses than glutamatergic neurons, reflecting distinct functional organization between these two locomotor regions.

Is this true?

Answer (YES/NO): NO